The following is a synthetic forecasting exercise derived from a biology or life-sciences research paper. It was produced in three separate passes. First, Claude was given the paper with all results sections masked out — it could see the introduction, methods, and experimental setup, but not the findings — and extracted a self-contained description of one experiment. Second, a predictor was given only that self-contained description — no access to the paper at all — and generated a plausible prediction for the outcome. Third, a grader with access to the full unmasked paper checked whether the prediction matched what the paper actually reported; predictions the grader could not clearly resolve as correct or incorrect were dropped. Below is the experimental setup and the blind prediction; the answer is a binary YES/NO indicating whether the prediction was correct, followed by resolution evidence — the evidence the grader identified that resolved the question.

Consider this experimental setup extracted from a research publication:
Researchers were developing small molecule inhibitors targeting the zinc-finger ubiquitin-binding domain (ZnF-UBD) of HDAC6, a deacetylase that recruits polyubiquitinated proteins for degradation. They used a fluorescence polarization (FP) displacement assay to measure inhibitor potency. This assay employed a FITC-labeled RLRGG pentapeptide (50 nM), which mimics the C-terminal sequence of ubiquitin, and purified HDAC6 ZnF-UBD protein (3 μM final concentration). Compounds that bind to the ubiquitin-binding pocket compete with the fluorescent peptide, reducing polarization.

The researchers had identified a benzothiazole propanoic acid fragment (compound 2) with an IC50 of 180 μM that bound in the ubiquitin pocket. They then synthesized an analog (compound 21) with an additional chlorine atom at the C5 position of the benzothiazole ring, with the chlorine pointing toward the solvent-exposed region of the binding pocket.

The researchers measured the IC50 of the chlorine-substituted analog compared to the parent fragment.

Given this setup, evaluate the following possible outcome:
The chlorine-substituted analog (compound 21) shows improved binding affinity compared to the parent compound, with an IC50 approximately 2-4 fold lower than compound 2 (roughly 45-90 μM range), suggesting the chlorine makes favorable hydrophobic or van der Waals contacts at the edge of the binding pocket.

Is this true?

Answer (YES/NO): YES